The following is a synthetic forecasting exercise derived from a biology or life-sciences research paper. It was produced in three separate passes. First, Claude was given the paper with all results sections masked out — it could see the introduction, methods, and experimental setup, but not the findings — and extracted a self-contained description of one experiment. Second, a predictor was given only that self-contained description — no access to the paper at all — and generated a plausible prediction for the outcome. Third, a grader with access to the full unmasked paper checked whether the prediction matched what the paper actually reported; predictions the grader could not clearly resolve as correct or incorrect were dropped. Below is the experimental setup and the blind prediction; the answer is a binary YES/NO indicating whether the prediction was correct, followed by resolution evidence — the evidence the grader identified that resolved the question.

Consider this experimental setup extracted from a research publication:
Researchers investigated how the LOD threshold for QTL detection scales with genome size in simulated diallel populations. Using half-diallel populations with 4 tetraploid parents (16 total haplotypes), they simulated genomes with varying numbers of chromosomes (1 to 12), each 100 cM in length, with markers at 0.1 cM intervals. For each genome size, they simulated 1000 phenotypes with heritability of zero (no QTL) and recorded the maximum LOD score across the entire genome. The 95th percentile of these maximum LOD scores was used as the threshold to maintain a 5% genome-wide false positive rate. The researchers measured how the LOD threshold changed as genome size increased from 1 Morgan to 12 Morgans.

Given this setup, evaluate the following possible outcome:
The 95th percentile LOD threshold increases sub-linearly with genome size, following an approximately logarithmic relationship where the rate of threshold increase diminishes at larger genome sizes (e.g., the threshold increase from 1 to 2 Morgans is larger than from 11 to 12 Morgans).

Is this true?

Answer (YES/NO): YES